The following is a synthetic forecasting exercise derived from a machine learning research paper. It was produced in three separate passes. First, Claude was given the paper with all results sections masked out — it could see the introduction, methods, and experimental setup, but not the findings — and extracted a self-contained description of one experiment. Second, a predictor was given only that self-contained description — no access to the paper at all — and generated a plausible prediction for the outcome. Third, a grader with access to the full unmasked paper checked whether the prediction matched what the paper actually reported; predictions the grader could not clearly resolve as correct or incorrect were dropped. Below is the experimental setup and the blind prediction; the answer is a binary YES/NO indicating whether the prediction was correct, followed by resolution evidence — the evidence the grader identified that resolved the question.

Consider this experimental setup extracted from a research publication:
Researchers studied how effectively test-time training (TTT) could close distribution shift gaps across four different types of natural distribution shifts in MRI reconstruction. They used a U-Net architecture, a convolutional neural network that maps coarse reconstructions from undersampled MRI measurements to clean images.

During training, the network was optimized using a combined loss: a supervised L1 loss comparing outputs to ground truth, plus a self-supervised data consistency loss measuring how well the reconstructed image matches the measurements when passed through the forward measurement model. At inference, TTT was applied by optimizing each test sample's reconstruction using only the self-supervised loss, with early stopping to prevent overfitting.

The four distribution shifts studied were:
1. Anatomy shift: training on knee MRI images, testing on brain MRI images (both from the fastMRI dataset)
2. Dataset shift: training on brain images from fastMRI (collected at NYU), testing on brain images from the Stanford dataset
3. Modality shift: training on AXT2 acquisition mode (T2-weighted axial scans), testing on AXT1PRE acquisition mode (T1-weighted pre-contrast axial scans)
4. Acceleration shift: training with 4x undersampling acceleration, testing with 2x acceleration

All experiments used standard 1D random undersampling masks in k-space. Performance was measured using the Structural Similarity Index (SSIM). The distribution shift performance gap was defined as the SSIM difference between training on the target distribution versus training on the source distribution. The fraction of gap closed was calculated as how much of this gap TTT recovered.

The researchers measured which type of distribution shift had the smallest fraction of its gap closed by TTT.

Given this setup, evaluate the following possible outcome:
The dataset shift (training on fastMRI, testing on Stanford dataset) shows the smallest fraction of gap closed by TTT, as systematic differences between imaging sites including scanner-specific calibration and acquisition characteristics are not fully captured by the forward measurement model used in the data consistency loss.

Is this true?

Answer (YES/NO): YES